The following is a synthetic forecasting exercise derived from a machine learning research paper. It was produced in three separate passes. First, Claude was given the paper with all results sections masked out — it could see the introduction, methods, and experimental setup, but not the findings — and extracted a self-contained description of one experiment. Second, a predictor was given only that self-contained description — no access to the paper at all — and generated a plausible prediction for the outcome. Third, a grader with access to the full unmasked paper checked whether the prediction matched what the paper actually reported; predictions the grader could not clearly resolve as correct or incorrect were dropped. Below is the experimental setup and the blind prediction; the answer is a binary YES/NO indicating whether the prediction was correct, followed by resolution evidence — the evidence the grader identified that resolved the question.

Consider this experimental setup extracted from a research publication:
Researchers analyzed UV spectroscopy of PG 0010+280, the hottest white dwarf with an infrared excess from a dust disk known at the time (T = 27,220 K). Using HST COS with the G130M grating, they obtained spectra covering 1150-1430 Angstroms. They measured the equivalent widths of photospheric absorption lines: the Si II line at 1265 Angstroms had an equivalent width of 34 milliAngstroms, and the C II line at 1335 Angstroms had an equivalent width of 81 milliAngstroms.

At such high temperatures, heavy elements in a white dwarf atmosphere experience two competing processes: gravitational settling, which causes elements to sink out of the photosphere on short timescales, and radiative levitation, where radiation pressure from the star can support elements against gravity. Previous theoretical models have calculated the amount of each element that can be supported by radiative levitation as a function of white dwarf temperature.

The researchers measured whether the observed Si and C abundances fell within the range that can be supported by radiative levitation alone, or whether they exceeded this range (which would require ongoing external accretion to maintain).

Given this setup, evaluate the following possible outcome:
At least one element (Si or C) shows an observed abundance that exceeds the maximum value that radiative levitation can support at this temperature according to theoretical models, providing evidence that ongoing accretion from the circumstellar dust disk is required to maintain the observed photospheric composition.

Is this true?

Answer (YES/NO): NO